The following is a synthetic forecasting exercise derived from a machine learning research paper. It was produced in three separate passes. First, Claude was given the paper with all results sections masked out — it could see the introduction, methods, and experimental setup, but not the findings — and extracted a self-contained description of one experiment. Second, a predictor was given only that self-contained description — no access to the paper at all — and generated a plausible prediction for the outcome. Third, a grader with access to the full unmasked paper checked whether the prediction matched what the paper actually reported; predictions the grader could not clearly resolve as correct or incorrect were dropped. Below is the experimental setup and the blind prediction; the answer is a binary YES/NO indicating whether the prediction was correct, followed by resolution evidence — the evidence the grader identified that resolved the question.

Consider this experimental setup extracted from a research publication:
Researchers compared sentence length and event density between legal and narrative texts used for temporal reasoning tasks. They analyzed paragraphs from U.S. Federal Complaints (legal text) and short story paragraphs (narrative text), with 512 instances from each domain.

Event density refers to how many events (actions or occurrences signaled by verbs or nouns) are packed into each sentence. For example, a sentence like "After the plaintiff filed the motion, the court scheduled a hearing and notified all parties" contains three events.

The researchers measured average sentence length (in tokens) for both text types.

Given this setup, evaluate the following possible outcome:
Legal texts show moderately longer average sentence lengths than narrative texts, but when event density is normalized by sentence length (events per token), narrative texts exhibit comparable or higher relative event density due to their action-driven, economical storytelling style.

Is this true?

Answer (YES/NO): NO